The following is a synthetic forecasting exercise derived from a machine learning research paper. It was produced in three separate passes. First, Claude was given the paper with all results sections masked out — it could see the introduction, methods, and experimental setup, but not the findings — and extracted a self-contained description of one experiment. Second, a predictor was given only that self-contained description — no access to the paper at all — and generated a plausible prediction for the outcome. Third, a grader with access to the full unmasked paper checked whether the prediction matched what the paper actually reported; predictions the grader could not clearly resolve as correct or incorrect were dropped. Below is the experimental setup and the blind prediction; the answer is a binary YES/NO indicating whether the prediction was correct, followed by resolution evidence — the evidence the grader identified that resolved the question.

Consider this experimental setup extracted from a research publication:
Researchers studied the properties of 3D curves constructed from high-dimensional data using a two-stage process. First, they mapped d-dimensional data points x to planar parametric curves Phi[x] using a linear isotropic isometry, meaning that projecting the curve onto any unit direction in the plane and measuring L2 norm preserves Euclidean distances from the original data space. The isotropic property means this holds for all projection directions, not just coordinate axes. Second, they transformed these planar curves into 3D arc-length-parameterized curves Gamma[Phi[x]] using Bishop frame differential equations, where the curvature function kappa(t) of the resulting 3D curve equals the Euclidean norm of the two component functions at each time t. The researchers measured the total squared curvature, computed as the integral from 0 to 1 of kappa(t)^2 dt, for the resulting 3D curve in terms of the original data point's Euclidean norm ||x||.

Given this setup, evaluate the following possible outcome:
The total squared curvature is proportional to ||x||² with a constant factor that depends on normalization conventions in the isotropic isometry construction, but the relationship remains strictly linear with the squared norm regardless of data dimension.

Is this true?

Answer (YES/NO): NO